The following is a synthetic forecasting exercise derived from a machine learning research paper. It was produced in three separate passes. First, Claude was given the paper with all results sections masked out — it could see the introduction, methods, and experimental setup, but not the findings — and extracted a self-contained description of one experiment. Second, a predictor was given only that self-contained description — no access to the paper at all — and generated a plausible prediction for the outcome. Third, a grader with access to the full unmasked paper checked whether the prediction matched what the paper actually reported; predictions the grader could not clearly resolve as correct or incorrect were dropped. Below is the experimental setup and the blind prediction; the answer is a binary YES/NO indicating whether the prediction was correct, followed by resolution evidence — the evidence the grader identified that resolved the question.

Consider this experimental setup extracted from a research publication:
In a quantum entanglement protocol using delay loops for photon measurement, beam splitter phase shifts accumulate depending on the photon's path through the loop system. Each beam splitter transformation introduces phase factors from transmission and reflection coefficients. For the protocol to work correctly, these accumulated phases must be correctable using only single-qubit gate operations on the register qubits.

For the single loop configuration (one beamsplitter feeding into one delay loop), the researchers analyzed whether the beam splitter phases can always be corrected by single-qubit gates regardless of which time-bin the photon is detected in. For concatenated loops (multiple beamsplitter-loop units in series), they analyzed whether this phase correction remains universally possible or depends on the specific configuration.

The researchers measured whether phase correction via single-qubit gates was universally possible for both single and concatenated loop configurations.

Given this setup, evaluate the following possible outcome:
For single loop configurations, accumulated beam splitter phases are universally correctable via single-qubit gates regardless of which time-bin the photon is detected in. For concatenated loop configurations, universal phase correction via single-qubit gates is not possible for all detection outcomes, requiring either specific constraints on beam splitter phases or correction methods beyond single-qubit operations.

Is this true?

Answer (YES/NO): YES